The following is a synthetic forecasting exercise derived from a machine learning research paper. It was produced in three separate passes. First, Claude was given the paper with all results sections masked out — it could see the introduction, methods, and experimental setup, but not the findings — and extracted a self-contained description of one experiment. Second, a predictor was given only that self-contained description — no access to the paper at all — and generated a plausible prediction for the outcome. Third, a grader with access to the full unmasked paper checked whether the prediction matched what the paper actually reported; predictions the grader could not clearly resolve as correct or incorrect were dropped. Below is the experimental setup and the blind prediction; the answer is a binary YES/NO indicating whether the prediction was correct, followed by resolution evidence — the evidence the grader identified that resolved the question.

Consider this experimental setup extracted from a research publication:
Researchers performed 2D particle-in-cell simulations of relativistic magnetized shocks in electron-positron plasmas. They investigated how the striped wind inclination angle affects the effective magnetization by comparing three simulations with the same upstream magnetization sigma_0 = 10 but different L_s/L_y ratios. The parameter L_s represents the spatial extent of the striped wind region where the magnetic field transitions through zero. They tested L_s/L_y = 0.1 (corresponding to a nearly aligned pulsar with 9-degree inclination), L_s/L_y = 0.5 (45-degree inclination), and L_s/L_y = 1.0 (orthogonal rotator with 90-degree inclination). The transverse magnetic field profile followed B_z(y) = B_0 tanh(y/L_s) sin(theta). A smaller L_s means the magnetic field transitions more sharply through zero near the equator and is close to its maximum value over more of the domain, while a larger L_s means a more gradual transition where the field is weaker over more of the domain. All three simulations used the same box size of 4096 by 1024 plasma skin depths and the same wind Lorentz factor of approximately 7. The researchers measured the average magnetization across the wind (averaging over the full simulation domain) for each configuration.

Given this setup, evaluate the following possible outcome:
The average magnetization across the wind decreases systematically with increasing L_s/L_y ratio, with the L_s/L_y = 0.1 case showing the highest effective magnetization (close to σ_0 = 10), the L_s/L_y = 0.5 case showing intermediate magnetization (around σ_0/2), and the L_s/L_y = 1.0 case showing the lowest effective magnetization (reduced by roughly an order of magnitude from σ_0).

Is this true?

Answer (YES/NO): NO